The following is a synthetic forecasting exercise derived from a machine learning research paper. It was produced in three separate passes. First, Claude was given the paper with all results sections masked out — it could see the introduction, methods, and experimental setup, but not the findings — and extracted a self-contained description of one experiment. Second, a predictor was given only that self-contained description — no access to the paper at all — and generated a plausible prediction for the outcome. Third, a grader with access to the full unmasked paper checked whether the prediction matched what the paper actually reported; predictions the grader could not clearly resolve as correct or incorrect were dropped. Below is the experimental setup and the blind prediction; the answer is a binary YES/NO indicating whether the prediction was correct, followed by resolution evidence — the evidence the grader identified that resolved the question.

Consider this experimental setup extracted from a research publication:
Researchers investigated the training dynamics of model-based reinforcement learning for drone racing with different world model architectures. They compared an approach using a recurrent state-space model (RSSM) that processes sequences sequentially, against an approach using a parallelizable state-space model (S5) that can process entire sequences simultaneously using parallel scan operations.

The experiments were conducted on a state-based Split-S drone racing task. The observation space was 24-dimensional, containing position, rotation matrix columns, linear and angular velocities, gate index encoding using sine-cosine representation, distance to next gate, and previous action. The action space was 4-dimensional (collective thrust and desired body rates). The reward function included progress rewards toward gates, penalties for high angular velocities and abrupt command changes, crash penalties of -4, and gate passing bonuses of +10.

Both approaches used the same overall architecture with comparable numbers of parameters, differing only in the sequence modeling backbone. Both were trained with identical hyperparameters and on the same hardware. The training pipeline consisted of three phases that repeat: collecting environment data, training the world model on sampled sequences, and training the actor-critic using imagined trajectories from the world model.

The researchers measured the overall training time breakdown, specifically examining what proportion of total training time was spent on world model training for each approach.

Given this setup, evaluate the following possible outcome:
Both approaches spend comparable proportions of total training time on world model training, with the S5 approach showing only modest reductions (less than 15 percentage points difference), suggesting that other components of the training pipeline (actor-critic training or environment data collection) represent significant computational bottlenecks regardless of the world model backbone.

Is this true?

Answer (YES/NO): NO